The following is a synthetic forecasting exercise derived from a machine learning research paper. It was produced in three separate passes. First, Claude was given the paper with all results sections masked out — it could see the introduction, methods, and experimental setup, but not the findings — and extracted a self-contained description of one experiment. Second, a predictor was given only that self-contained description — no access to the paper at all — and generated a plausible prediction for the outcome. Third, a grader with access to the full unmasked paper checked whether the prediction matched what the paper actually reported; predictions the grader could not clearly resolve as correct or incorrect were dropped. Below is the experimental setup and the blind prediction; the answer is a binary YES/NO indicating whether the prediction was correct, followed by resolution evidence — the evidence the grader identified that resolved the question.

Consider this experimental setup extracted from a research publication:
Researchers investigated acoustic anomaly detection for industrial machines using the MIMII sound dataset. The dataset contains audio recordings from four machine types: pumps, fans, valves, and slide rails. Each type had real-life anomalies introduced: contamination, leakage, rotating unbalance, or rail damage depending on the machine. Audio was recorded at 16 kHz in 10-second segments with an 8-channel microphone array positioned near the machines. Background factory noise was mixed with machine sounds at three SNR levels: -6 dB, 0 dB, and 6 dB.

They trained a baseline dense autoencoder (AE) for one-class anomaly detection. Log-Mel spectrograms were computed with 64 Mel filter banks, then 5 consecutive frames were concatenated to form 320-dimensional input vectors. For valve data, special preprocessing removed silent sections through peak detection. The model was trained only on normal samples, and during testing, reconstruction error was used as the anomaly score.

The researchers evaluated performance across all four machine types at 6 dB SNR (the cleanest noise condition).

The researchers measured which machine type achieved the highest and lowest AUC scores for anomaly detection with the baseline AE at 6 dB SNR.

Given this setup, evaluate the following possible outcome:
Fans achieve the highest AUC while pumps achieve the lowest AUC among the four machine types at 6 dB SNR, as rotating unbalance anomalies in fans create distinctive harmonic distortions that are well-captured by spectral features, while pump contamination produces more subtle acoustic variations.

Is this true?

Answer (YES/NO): NO